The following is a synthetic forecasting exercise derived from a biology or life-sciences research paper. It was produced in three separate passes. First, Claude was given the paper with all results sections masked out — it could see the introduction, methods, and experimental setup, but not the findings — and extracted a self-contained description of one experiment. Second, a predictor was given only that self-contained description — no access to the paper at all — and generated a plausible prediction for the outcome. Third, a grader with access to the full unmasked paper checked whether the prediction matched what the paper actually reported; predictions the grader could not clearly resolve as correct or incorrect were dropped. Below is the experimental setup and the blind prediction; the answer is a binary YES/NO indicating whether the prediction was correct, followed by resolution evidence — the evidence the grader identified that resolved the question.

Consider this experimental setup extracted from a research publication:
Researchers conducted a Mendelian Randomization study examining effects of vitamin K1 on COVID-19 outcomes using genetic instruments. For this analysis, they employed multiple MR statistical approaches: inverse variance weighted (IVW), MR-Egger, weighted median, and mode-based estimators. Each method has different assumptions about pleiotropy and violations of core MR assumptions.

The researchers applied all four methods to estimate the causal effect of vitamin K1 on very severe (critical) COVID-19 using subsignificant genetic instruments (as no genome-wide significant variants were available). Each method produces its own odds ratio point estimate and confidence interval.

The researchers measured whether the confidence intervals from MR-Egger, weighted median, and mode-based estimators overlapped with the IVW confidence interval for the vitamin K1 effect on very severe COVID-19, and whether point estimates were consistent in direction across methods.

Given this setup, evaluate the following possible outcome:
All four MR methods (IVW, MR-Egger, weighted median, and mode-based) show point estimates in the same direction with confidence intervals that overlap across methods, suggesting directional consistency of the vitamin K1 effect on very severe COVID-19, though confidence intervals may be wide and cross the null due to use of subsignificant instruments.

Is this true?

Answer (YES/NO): NO